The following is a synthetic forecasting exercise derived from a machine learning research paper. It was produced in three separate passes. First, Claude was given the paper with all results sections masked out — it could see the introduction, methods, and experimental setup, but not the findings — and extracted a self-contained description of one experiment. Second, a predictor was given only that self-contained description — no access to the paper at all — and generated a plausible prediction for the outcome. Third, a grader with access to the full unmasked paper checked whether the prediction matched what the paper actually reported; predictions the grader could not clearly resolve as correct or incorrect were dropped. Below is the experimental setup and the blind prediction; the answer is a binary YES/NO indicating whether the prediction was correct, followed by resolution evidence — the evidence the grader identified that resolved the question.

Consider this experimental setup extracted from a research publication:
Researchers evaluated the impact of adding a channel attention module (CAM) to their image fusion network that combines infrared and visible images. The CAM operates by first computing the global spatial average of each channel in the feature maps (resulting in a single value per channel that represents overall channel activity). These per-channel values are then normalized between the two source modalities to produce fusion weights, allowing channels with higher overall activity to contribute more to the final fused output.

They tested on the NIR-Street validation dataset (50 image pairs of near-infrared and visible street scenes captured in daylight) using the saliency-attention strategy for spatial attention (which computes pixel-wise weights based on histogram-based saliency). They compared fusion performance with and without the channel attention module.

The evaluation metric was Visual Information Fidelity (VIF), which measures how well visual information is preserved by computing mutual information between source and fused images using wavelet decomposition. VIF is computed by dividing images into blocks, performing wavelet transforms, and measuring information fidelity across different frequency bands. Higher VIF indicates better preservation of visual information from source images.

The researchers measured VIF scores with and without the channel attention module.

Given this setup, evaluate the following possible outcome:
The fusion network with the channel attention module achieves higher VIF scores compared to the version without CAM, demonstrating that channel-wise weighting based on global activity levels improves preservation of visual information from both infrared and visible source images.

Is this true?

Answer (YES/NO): YES